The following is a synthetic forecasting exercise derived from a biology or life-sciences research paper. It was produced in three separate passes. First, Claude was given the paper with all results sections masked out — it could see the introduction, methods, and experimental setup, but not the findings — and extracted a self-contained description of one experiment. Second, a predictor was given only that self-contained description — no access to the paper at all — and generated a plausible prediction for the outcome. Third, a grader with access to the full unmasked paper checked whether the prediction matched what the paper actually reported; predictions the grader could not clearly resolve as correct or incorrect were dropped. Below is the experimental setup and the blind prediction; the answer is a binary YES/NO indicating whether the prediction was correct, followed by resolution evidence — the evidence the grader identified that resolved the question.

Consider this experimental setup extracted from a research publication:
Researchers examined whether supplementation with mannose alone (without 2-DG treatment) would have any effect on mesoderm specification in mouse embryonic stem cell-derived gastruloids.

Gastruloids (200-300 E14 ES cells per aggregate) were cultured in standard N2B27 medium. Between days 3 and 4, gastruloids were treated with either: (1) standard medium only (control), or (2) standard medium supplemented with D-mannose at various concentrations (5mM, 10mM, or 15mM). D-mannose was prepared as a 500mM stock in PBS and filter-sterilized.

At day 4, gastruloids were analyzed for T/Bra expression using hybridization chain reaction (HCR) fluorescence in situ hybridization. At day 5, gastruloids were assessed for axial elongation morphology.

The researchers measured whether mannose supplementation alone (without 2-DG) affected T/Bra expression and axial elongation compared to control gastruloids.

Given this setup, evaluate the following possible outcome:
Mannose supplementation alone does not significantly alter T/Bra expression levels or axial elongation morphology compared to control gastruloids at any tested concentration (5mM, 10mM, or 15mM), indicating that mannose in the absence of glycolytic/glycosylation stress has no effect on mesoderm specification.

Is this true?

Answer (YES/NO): YES